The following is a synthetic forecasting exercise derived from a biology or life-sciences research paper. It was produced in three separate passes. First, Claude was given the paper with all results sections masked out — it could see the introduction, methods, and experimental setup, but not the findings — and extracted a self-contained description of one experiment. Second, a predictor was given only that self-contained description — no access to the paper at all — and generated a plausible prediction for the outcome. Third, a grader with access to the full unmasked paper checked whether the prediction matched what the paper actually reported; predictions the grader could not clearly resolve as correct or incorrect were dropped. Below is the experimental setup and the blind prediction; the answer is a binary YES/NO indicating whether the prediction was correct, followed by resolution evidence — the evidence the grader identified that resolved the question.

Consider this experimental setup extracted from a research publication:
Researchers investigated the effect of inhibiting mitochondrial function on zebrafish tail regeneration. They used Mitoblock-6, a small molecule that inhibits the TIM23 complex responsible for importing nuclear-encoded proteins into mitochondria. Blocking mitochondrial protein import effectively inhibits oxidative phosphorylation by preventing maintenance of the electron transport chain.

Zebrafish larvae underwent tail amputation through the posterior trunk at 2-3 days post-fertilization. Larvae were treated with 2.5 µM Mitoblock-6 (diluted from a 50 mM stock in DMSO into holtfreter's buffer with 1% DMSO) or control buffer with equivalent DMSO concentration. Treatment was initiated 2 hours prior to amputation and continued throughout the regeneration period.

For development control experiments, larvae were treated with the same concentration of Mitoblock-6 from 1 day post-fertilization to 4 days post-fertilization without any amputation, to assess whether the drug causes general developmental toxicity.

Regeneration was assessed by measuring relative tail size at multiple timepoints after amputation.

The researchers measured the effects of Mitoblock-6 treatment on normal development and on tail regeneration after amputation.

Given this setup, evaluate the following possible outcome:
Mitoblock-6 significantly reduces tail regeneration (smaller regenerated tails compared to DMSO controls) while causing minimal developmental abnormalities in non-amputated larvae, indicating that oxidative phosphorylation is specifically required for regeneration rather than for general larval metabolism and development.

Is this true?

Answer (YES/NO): NO